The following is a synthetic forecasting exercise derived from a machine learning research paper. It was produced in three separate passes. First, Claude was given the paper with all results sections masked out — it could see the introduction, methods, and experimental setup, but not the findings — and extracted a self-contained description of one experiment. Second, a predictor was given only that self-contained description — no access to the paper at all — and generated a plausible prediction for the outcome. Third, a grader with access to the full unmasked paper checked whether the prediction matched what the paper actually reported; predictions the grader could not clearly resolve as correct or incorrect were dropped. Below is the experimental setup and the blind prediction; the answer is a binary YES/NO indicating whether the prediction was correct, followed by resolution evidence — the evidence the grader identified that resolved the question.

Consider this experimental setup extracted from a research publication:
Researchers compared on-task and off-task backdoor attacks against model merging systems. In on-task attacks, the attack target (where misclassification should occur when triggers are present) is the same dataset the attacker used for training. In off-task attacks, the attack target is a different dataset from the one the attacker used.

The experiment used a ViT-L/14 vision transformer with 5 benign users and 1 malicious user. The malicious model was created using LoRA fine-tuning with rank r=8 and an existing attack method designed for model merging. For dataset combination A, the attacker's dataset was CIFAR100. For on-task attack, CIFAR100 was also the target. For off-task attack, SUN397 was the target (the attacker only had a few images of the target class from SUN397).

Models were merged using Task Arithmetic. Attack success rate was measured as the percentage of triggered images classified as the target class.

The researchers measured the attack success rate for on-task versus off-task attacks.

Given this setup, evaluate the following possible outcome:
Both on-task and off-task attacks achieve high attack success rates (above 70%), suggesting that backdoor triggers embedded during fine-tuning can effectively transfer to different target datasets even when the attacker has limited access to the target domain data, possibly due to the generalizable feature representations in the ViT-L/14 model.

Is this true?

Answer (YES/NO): NO